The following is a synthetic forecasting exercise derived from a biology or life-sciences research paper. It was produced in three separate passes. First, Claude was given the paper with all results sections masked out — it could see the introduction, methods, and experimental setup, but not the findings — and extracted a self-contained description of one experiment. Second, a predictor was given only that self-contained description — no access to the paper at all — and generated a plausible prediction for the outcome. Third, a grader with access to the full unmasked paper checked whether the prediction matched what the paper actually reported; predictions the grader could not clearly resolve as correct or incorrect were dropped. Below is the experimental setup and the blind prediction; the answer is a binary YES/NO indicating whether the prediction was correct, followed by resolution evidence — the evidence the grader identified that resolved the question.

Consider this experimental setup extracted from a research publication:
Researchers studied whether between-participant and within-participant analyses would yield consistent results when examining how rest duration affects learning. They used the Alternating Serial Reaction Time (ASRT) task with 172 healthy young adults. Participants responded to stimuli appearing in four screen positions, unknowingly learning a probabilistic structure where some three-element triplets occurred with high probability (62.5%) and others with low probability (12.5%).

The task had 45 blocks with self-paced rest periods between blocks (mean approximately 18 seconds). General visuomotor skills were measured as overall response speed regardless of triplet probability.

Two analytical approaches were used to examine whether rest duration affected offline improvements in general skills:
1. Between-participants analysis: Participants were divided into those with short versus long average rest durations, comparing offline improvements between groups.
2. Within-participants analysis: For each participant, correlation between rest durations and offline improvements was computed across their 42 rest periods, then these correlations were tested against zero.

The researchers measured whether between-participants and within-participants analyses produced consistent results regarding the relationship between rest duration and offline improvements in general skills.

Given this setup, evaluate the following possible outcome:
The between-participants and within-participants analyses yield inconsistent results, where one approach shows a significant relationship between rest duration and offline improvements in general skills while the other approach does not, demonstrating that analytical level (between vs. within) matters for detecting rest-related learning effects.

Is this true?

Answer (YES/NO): YES